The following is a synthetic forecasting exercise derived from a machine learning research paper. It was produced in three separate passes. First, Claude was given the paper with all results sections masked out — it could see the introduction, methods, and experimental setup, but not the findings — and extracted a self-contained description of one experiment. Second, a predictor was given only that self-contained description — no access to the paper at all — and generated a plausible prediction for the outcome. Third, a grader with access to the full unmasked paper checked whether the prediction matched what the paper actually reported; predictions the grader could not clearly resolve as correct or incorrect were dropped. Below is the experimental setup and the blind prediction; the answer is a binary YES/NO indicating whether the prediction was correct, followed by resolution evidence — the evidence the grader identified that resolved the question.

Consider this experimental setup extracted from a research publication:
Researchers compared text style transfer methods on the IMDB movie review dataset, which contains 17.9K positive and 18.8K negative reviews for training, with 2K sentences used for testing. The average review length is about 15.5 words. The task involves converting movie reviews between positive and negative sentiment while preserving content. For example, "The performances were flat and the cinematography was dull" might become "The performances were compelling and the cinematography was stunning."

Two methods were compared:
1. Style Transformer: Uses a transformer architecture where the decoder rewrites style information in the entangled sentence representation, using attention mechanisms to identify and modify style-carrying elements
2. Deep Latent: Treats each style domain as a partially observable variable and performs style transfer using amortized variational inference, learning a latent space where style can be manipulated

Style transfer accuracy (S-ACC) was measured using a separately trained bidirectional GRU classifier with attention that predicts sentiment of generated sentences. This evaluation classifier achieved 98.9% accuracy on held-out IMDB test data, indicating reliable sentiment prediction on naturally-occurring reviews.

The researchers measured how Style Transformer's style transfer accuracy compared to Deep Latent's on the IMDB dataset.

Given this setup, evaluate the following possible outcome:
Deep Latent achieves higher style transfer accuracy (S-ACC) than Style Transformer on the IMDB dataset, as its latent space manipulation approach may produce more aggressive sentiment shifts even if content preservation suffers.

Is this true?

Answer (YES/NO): NO